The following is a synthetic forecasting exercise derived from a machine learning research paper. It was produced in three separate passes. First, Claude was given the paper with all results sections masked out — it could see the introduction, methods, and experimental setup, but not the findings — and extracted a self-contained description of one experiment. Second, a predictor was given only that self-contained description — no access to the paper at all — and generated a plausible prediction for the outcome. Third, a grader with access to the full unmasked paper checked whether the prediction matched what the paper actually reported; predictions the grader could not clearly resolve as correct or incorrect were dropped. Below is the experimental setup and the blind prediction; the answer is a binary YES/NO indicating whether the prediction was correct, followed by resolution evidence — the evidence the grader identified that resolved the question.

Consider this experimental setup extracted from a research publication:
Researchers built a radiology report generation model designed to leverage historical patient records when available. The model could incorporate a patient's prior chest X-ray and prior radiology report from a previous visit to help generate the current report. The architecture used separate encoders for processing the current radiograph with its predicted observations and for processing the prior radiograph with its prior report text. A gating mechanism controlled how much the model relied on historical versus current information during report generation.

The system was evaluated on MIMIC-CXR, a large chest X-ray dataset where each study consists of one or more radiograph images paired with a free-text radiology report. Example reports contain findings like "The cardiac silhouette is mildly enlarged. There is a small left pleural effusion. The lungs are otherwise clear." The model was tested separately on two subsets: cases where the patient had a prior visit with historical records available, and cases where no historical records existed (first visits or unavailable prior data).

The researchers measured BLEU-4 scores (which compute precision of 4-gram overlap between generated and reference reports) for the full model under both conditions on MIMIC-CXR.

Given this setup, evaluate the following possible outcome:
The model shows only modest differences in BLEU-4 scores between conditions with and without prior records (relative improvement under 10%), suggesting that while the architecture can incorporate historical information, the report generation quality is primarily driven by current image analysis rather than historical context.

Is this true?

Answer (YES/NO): NO